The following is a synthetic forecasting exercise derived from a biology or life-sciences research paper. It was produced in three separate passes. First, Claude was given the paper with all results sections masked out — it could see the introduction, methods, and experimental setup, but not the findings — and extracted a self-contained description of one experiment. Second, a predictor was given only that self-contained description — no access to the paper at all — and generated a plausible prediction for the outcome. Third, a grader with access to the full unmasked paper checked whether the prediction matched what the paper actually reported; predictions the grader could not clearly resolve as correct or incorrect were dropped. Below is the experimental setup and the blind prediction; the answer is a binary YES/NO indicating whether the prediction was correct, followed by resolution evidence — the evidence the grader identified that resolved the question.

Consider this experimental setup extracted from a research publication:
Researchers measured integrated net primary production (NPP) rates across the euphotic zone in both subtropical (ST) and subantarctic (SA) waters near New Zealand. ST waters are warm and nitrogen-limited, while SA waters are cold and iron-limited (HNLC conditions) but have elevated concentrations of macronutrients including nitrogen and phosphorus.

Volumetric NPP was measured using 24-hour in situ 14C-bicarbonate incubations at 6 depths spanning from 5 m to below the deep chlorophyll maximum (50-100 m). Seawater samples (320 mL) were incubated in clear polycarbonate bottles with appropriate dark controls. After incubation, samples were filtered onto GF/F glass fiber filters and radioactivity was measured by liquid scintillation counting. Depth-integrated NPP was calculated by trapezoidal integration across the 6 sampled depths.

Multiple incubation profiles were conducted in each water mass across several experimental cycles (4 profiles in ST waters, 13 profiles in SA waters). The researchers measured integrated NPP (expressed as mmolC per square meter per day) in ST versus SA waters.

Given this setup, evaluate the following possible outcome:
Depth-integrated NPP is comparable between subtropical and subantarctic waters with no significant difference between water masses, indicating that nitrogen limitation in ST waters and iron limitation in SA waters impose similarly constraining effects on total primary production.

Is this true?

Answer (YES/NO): NO